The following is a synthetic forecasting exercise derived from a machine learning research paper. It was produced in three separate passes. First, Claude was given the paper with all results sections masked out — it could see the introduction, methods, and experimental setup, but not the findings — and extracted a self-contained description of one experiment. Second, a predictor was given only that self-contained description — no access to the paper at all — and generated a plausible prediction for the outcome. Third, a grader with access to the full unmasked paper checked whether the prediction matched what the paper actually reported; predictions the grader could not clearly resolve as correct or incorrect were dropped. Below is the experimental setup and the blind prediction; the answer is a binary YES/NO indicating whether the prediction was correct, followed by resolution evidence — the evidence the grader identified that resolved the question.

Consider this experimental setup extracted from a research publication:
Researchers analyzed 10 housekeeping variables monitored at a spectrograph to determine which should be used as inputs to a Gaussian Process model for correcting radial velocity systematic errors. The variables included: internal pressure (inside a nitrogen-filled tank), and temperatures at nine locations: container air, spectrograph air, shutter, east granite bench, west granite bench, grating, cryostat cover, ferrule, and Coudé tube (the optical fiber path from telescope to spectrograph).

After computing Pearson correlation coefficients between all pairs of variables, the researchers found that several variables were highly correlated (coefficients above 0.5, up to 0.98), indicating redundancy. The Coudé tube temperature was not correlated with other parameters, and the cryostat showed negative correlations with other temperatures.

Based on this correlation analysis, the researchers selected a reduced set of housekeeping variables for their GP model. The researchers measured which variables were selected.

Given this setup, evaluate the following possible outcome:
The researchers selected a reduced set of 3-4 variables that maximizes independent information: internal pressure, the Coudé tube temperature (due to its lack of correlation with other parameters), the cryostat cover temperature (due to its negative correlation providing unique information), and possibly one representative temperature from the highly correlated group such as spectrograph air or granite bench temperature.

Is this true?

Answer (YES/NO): NO